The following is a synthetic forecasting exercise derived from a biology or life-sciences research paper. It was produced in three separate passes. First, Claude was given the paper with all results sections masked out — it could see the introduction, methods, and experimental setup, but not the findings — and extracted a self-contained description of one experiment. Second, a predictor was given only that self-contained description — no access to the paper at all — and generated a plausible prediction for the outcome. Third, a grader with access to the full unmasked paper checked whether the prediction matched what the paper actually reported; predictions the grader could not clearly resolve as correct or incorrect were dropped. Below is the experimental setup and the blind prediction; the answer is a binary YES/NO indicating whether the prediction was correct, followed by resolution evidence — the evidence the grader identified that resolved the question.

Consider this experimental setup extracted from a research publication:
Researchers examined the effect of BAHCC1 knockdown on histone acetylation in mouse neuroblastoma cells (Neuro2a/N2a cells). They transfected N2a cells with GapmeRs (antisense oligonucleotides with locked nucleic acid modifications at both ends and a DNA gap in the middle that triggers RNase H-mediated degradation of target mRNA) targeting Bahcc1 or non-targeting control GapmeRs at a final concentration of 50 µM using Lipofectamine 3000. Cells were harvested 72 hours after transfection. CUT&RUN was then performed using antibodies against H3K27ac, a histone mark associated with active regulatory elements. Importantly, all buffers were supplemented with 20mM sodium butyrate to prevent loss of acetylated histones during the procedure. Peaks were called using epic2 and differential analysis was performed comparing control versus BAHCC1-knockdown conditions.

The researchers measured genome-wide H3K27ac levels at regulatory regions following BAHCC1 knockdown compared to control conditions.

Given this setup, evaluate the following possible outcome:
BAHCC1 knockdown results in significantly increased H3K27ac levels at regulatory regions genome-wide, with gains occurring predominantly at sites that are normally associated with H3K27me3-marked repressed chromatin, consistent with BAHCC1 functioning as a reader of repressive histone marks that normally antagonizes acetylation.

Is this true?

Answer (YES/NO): NO